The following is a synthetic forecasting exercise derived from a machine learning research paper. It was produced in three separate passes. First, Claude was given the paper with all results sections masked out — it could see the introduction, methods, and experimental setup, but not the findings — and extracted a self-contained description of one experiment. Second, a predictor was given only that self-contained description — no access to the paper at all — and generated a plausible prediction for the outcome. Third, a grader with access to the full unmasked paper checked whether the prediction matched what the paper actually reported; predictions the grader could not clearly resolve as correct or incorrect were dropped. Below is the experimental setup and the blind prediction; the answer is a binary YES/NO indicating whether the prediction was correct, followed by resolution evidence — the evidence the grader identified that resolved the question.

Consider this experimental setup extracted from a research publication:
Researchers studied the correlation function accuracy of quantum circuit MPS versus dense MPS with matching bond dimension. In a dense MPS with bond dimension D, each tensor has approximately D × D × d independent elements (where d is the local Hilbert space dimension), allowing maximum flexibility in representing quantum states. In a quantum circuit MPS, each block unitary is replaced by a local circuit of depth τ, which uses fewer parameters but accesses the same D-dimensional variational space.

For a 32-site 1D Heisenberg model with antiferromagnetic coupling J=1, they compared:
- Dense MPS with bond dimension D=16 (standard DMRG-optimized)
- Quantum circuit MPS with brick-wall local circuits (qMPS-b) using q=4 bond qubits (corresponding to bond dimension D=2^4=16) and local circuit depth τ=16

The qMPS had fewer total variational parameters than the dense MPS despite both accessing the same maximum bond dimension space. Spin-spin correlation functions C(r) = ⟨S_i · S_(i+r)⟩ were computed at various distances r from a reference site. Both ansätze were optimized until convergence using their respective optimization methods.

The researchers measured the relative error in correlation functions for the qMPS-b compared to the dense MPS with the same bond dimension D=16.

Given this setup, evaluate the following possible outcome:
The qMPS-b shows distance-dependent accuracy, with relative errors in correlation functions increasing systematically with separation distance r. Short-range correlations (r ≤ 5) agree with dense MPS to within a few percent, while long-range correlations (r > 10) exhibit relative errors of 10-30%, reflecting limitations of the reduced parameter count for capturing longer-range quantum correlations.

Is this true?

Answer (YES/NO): NO